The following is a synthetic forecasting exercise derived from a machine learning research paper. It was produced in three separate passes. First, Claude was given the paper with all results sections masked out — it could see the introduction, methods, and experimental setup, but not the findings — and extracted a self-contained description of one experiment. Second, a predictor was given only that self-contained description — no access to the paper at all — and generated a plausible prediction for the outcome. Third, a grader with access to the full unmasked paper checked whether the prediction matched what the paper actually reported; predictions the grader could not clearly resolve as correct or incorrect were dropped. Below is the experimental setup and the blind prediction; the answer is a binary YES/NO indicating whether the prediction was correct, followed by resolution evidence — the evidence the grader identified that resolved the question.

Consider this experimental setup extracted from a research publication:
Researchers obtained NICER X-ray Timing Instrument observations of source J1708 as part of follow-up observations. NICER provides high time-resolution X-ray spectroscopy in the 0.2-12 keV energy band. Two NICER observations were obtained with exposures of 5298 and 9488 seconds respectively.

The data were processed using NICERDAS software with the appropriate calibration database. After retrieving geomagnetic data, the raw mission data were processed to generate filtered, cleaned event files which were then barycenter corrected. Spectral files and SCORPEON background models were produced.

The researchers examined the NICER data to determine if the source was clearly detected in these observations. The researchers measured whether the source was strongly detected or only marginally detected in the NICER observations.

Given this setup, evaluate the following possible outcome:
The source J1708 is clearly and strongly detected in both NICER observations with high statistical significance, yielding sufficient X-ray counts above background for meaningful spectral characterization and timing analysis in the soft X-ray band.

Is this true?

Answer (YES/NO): NO